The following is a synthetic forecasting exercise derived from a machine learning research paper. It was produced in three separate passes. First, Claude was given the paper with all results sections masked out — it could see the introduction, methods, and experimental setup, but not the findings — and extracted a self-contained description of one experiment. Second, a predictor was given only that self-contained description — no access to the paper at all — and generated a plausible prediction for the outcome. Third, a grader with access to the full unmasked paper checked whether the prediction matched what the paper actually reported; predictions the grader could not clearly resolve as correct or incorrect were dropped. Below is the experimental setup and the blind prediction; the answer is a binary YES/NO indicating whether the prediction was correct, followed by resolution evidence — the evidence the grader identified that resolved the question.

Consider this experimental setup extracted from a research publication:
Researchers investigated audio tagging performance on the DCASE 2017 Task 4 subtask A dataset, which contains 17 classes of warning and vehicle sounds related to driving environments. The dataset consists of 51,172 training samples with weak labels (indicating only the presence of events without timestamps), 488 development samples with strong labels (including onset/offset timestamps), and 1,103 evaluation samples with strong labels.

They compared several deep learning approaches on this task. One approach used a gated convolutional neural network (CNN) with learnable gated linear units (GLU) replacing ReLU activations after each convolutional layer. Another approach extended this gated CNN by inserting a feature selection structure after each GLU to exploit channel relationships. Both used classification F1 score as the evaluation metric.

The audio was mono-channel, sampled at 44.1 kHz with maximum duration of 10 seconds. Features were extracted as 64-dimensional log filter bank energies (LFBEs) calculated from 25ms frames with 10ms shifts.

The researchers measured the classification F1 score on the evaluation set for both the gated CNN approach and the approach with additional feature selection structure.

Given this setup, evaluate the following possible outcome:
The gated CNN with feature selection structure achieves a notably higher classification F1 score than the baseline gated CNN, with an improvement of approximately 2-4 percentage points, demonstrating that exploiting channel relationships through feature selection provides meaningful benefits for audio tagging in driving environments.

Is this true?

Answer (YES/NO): YES